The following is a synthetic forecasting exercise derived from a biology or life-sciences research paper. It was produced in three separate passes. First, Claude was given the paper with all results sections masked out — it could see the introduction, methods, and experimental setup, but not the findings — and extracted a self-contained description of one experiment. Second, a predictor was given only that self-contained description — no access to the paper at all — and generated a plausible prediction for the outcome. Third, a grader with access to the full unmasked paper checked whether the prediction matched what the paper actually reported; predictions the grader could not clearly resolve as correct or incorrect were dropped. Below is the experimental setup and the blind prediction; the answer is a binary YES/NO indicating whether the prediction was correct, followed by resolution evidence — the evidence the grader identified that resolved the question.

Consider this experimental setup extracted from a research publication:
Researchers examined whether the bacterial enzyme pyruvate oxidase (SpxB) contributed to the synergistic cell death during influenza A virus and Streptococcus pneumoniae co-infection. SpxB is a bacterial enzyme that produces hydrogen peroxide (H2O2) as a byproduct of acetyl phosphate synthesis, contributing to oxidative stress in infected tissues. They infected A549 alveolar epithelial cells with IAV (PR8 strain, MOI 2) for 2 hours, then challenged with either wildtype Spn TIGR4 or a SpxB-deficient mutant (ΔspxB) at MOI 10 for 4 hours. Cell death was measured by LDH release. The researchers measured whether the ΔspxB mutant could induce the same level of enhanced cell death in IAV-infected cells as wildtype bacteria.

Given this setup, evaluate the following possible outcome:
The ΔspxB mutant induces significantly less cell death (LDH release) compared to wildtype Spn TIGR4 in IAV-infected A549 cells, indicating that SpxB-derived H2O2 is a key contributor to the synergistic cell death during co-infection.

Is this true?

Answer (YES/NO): NO